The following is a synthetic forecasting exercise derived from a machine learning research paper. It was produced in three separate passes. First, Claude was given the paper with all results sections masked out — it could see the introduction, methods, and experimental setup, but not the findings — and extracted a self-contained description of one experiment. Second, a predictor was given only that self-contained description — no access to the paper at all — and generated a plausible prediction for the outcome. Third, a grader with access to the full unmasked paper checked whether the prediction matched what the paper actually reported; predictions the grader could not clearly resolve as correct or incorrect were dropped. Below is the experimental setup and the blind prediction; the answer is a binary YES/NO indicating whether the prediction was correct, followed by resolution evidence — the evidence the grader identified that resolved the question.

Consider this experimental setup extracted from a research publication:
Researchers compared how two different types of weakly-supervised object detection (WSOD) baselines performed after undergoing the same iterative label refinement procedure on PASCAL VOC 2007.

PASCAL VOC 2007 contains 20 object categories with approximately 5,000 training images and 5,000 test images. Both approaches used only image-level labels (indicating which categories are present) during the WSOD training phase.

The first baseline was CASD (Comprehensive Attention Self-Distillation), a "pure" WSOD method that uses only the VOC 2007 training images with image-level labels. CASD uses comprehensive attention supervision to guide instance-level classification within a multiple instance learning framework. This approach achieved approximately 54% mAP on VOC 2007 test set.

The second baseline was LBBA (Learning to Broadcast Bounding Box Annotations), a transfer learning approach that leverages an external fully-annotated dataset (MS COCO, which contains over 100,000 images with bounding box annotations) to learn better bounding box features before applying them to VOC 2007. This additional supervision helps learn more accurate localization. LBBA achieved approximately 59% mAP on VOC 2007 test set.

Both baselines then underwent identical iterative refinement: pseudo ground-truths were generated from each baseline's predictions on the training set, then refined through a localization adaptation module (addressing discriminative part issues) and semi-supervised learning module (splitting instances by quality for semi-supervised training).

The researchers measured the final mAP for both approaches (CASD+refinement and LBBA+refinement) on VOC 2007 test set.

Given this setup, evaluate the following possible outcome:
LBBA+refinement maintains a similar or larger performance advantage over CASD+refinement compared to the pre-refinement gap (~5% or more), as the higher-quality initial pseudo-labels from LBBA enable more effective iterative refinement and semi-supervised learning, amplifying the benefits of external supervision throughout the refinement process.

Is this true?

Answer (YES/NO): NO